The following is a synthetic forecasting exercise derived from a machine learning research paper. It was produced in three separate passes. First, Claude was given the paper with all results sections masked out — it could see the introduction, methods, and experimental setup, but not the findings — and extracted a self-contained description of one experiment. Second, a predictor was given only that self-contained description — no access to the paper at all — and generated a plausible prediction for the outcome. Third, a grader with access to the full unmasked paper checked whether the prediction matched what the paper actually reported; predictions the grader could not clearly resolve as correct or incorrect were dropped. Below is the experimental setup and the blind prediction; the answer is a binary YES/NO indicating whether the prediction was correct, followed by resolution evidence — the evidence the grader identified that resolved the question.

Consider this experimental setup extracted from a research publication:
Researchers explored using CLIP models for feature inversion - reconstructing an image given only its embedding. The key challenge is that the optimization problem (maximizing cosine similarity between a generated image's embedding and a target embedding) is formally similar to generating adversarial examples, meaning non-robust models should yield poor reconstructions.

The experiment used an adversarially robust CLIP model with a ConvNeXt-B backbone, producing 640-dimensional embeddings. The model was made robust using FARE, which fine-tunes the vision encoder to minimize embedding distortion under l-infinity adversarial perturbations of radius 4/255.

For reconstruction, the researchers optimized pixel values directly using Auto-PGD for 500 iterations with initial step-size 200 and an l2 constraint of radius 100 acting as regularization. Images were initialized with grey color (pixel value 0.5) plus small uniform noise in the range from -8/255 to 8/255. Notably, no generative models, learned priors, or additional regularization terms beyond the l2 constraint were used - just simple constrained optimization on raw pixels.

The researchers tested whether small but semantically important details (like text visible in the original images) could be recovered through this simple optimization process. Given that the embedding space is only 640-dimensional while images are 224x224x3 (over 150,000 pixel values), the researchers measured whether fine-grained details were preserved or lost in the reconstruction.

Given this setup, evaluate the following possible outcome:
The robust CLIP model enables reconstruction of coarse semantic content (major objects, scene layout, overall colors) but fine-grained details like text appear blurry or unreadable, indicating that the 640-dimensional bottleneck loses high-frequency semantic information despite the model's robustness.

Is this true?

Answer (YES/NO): NO